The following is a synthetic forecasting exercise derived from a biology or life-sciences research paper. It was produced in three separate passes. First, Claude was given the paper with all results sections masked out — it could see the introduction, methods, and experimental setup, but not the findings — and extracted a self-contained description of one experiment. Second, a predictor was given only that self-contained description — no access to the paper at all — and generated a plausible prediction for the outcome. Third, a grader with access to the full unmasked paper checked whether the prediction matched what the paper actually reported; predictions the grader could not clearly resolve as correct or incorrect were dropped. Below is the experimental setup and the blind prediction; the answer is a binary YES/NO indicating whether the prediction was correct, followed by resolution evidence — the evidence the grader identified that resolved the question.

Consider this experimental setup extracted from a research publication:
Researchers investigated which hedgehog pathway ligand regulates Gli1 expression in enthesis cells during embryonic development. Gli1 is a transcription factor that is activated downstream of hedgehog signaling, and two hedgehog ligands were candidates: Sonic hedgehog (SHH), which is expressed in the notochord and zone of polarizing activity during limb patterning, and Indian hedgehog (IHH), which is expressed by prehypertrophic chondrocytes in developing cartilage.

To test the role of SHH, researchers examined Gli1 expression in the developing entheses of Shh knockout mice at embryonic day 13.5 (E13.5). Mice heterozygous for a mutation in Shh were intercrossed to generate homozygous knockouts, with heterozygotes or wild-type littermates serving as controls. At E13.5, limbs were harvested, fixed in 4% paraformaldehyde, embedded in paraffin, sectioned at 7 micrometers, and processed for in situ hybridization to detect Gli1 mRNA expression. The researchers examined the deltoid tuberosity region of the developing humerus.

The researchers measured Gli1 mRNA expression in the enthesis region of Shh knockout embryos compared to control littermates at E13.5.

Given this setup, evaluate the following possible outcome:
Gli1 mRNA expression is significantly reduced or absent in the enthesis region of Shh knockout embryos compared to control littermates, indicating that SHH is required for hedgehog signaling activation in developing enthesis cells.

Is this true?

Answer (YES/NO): YES